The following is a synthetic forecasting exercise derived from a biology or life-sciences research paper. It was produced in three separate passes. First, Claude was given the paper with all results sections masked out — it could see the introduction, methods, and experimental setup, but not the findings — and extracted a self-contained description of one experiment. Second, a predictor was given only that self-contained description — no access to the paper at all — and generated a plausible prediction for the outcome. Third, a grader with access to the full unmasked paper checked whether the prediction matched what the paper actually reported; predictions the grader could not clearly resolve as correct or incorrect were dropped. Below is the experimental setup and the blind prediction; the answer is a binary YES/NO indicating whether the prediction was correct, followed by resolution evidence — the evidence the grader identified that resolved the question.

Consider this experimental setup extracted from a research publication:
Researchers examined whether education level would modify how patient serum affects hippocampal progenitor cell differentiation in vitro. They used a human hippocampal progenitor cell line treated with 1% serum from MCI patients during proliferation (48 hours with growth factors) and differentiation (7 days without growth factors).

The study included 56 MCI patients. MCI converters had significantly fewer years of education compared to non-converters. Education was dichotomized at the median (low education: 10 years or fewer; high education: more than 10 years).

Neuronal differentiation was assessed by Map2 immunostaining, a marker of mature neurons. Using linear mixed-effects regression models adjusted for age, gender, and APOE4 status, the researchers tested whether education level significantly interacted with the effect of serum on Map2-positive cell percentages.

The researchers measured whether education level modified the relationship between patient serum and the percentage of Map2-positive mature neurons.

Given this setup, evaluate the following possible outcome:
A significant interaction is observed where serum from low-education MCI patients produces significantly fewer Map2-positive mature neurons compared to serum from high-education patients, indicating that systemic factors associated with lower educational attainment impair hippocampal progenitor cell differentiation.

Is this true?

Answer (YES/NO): NO